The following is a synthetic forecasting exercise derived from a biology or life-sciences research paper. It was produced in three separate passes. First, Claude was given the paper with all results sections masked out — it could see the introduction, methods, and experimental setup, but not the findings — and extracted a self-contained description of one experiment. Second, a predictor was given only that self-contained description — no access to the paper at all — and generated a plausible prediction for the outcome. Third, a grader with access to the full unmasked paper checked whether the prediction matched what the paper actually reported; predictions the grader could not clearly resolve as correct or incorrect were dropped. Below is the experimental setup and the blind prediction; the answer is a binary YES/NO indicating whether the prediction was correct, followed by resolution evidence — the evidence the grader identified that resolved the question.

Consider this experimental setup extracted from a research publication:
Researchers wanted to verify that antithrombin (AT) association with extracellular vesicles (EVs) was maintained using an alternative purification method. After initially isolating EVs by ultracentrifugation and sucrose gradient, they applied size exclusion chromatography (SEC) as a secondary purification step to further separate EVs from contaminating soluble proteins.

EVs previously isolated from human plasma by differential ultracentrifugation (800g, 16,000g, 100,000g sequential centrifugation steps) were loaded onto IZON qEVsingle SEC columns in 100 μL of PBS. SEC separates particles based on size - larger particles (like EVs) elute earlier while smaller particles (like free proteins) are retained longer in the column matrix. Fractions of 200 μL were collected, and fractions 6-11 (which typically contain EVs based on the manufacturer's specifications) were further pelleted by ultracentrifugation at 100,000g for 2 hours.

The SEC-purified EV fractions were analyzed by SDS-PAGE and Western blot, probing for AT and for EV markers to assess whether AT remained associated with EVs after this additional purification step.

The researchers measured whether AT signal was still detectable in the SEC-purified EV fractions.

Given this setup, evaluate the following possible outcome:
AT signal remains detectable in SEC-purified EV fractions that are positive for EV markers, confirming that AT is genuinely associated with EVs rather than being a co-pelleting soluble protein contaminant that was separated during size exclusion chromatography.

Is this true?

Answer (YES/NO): YES